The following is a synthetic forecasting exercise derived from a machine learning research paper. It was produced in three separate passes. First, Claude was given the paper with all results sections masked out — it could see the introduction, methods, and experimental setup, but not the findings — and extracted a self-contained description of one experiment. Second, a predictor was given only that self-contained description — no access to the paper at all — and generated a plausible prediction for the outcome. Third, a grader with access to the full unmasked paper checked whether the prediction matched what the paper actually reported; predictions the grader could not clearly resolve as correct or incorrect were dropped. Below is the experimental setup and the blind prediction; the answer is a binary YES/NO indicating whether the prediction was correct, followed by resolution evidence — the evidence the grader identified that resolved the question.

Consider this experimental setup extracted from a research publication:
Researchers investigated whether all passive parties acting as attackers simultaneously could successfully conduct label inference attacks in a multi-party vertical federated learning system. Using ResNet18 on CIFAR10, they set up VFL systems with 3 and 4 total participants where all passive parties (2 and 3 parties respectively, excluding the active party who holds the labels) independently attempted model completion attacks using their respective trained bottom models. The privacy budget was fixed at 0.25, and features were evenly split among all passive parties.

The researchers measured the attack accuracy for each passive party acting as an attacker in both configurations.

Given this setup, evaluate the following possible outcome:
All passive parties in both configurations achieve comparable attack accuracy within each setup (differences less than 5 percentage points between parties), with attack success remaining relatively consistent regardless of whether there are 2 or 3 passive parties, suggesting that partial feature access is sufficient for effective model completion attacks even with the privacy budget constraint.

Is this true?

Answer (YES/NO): NO